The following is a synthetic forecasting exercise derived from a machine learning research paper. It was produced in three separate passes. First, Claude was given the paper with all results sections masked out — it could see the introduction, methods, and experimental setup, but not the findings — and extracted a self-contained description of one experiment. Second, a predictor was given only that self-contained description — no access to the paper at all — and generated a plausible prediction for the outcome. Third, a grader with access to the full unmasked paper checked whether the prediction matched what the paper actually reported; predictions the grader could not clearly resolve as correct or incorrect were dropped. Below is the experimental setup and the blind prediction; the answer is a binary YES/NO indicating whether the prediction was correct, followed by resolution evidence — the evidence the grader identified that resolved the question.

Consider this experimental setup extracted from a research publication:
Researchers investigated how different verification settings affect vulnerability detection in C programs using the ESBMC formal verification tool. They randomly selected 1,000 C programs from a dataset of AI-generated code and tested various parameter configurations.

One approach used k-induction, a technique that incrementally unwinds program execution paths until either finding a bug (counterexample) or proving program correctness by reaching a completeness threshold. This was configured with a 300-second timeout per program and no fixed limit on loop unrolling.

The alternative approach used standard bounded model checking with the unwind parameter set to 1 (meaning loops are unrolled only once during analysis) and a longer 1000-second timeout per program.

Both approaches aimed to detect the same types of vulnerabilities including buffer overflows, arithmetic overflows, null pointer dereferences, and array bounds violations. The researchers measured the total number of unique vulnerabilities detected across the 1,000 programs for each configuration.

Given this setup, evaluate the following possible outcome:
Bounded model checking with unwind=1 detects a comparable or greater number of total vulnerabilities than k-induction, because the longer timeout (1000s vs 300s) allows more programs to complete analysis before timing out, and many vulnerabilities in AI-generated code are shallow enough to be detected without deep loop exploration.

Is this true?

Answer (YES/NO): NO